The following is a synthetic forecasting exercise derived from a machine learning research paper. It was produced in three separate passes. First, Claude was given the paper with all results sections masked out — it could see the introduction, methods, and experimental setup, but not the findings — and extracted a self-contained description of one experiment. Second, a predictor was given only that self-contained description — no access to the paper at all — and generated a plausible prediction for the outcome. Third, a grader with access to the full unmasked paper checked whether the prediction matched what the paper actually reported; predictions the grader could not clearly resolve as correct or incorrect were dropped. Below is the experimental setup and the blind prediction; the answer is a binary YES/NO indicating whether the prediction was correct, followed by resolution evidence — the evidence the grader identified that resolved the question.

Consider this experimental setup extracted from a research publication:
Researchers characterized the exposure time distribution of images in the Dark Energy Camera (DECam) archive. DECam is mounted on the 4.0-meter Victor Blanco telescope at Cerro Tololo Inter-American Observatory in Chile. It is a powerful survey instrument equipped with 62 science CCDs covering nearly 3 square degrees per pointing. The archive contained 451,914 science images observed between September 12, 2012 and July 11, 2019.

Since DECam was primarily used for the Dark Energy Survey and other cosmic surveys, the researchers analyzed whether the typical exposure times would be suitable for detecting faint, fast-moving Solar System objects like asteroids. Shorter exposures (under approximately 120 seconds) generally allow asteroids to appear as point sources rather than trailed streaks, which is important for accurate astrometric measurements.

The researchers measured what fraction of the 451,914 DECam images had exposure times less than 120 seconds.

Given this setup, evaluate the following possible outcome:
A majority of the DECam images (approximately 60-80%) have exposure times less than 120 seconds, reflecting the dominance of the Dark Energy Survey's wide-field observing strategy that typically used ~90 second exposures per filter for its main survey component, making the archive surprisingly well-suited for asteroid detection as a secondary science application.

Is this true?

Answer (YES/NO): NO